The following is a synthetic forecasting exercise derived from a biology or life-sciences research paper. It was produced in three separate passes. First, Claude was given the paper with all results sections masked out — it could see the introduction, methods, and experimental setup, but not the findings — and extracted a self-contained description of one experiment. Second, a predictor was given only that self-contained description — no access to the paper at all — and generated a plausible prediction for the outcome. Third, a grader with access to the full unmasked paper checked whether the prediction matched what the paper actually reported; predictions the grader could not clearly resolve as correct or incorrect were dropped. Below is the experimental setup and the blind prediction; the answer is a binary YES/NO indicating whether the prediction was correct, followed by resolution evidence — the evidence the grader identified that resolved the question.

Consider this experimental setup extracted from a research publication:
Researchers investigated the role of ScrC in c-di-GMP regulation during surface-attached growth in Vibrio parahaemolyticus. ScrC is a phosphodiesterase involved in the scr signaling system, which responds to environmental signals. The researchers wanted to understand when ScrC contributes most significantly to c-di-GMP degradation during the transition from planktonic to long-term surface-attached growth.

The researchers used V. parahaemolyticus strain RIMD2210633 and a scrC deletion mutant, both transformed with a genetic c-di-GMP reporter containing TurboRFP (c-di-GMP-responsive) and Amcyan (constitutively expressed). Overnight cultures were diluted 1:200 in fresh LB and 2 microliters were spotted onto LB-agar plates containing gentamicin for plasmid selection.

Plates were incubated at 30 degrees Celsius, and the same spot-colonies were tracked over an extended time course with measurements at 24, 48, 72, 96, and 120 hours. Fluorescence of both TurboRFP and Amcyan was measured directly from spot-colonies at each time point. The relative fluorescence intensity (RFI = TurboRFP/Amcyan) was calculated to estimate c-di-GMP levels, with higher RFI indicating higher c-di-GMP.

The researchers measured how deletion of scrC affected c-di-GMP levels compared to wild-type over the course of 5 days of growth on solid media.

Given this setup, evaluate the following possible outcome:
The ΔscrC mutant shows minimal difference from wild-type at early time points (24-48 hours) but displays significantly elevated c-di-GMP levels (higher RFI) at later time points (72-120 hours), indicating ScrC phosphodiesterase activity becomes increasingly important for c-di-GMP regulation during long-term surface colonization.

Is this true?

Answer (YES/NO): NO